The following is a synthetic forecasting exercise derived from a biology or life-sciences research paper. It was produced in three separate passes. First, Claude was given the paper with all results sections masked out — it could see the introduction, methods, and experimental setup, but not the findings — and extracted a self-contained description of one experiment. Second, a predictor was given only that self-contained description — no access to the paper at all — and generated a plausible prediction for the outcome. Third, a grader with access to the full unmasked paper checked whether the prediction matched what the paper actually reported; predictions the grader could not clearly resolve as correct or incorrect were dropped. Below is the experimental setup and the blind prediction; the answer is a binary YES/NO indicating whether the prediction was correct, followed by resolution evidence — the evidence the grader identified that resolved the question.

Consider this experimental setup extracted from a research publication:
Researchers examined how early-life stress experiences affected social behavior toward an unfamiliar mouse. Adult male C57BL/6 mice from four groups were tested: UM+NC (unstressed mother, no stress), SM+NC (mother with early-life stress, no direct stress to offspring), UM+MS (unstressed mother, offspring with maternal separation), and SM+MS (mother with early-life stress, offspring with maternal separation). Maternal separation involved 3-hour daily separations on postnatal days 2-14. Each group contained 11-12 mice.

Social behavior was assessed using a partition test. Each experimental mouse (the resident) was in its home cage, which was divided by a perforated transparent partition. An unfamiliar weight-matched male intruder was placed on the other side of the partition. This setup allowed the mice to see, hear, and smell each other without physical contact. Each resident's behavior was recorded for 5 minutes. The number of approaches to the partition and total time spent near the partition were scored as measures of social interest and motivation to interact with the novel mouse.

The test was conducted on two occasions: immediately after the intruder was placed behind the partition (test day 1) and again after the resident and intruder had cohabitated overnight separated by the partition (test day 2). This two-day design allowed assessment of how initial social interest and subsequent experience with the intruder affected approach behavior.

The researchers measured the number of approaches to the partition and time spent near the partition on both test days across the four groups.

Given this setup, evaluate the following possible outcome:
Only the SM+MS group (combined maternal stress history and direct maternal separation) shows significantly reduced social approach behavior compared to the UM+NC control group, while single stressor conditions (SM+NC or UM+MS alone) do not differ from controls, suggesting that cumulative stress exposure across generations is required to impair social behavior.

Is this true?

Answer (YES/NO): NO